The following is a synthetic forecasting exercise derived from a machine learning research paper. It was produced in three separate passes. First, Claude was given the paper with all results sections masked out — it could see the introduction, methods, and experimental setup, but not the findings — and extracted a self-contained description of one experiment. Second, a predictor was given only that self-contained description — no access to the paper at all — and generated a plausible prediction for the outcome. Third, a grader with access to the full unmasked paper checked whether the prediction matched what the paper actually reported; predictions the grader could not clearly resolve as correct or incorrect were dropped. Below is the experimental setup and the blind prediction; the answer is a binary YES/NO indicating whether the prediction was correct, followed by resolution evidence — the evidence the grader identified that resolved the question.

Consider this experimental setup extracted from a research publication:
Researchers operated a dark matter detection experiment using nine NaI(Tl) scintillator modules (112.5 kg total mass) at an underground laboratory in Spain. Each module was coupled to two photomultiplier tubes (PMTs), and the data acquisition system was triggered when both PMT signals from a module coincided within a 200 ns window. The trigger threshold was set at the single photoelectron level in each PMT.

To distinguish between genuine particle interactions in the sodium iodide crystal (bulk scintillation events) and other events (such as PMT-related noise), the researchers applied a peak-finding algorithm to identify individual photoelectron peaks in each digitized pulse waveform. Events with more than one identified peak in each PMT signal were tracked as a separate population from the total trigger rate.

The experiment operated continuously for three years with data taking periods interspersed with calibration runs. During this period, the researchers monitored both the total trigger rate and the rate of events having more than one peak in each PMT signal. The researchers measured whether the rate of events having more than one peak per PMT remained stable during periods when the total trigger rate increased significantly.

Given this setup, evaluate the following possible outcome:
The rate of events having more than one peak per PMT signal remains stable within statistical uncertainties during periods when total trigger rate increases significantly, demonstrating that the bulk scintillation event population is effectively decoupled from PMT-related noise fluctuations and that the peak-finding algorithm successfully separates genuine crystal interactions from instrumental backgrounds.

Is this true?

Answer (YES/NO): YES